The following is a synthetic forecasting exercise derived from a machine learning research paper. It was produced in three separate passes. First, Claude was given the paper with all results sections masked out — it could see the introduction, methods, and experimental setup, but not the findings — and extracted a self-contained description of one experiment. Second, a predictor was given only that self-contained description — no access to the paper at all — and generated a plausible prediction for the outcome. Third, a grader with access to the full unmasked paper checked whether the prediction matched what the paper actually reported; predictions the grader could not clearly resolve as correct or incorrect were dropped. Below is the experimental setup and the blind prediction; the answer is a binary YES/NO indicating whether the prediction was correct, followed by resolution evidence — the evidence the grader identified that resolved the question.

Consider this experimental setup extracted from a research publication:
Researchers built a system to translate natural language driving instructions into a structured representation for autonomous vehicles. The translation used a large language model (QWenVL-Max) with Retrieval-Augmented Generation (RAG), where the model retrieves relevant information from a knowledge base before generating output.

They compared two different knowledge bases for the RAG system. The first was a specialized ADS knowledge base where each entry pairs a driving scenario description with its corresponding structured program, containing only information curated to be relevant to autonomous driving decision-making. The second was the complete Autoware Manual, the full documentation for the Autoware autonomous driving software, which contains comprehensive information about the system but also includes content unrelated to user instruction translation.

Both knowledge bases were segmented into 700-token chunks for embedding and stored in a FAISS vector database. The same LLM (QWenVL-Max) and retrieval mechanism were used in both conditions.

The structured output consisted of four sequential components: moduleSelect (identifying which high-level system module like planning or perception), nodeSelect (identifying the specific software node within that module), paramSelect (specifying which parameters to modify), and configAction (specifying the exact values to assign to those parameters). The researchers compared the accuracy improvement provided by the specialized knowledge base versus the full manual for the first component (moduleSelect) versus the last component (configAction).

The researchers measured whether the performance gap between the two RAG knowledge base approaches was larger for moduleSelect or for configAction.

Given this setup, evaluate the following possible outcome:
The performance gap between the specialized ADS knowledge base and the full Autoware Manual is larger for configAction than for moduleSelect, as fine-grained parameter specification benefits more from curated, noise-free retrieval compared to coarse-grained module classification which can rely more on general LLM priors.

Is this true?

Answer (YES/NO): YES